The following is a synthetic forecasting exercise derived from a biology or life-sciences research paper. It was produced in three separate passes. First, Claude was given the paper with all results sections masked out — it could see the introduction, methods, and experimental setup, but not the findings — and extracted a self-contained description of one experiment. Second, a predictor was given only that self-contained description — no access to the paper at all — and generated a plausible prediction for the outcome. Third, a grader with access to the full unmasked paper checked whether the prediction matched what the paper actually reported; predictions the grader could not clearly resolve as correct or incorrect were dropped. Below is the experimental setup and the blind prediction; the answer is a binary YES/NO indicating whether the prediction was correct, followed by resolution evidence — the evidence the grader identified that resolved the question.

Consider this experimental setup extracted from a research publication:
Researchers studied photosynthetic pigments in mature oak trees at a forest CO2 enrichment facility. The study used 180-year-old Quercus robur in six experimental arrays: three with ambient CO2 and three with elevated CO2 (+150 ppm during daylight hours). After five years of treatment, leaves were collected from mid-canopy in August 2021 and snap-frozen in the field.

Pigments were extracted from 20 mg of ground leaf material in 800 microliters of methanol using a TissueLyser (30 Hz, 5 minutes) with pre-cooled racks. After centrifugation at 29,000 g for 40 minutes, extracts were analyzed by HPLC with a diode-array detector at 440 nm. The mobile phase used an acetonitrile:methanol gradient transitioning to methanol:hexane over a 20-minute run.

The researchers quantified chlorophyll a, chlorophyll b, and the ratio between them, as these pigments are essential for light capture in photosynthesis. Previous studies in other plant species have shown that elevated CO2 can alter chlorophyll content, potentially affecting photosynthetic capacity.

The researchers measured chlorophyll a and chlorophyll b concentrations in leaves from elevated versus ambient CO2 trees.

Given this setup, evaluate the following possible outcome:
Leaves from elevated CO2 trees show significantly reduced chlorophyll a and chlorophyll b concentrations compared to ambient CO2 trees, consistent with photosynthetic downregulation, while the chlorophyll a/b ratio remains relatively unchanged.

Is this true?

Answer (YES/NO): NO